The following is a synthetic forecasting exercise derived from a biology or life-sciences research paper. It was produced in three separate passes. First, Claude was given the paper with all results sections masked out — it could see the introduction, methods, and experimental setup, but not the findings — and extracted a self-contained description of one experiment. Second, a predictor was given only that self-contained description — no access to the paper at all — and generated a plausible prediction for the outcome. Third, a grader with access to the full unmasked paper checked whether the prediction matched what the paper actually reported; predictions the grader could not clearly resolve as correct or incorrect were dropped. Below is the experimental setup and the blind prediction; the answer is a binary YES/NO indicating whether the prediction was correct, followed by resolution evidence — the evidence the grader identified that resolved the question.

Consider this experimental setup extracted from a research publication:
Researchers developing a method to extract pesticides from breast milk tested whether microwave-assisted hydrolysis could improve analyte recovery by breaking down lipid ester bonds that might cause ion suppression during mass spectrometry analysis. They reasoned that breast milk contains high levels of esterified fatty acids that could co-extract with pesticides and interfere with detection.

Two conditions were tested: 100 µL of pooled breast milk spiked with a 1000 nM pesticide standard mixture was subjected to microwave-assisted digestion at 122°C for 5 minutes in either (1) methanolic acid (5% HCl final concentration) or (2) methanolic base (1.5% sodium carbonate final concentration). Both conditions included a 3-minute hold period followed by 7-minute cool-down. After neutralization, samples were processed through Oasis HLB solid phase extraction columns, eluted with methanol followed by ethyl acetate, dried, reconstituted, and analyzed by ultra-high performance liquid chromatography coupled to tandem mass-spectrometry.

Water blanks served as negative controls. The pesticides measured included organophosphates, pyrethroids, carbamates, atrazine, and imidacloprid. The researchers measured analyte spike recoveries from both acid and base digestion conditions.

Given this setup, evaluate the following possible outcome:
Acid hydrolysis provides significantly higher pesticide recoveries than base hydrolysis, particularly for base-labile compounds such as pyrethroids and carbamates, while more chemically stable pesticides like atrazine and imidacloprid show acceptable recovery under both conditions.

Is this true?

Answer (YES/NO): NO